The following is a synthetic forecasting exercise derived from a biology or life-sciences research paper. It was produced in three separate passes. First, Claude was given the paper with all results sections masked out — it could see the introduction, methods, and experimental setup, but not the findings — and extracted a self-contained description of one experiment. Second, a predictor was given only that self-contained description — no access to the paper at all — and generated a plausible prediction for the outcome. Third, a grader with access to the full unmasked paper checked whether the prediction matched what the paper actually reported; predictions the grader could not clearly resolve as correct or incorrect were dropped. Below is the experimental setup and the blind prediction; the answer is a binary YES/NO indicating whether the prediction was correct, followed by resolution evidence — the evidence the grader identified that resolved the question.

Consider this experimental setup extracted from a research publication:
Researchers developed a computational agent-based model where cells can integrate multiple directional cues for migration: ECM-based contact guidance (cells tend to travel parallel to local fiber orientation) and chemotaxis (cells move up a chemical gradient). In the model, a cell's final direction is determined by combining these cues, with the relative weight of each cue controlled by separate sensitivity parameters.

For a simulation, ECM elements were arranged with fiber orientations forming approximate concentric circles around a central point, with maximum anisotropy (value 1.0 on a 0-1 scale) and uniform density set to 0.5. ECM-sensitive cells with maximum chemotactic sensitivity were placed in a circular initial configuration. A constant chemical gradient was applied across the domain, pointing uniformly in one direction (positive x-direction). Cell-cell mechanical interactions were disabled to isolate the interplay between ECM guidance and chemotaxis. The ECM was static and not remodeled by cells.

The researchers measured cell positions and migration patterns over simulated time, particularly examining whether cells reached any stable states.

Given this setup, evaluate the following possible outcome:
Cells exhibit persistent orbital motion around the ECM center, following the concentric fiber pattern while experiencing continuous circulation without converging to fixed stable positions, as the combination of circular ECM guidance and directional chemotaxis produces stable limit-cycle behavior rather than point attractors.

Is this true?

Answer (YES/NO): NO